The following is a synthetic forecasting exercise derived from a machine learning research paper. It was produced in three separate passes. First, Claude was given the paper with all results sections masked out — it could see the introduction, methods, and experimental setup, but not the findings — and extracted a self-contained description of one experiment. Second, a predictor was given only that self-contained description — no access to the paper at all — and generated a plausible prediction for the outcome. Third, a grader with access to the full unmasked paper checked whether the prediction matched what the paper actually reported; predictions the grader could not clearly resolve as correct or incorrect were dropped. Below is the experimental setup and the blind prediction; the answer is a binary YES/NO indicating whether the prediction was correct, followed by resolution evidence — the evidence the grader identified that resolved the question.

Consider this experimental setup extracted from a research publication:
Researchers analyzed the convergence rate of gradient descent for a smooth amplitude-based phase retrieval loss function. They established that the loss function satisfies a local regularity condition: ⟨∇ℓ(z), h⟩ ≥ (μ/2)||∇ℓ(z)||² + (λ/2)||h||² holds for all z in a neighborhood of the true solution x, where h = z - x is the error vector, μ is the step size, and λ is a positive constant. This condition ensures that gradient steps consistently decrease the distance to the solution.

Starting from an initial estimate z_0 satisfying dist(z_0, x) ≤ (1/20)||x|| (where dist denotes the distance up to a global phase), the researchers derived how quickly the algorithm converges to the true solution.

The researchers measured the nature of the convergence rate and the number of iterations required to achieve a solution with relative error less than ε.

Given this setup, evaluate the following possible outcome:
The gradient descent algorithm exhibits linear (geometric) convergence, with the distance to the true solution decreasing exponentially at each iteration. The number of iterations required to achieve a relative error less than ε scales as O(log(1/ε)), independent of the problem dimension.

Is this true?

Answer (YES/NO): YES